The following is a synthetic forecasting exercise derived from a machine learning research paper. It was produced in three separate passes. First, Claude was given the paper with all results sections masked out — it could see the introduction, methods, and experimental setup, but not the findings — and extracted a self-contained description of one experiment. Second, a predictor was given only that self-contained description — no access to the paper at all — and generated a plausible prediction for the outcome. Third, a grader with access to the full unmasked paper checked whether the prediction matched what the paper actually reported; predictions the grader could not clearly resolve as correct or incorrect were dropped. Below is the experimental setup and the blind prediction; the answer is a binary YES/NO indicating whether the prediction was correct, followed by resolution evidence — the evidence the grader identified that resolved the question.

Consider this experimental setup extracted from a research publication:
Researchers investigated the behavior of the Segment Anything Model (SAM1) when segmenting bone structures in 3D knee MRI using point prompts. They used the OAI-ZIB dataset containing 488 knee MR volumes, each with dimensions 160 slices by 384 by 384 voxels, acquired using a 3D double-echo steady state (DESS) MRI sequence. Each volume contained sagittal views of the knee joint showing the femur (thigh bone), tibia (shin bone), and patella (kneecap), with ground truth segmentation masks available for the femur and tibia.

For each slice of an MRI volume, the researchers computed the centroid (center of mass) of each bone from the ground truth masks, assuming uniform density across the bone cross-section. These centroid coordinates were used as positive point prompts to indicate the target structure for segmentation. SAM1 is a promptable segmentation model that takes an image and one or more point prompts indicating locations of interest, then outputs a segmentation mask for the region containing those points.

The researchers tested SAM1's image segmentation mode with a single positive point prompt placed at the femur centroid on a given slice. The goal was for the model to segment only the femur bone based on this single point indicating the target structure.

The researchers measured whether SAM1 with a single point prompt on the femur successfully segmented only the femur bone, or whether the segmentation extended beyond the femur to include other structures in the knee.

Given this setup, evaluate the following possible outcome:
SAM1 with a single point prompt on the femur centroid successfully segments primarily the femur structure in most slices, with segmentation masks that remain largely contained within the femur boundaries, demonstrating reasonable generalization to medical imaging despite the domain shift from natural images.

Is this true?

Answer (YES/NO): NO